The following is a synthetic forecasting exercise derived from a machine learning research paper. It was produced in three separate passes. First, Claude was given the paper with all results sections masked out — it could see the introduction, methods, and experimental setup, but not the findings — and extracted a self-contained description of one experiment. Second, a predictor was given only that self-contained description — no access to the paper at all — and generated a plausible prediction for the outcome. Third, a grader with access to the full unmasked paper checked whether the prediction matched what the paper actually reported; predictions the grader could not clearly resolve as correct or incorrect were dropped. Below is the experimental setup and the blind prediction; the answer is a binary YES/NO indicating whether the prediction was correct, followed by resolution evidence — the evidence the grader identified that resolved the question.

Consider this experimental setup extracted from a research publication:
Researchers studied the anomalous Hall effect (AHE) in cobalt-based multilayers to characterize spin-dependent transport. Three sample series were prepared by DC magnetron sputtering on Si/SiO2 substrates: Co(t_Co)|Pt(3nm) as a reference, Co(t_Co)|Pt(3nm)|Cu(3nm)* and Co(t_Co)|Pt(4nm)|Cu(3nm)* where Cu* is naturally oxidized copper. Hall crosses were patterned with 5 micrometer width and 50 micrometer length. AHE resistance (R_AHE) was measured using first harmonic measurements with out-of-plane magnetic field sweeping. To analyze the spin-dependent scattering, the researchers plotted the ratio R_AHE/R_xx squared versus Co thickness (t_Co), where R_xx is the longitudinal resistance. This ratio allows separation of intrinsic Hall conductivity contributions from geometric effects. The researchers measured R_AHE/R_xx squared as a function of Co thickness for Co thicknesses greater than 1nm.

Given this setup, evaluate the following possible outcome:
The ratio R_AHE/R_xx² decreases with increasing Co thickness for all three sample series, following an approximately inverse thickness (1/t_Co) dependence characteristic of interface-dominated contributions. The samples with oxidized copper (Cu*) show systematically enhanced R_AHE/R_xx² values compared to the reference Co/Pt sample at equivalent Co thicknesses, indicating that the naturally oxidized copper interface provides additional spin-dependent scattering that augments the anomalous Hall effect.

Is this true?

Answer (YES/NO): NO